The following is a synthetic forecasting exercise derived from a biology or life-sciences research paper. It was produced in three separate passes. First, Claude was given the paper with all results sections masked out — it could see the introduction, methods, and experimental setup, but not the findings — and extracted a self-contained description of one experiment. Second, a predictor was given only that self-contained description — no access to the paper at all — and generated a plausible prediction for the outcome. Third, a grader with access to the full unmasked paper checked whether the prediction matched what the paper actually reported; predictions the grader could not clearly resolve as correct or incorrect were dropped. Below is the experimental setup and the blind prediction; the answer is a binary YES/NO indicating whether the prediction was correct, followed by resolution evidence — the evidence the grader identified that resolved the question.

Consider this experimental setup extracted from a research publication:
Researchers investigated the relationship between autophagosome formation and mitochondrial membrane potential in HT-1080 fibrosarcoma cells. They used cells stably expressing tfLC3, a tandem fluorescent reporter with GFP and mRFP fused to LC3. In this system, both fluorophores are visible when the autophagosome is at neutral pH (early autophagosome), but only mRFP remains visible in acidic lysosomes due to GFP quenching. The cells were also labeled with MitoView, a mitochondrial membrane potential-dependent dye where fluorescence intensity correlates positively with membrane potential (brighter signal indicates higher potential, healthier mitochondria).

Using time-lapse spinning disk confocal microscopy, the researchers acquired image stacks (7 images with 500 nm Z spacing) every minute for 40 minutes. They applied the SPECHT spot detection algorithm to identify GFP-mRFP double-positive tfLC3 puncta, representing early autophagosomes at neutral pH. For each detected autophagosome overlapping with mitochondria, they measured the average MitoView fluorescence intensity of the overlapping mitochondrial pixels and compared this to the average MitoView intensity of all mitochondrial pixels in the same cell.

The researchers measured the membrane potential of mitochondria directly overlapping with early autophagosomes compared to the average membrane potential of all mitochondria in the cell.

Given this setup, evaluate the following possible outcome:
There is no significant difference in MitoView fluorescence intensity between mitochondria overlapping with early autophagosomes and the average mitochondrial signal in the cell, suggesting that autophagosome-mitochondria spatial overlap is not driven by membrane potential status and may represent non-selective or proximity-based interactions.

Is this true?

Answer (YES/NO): NO